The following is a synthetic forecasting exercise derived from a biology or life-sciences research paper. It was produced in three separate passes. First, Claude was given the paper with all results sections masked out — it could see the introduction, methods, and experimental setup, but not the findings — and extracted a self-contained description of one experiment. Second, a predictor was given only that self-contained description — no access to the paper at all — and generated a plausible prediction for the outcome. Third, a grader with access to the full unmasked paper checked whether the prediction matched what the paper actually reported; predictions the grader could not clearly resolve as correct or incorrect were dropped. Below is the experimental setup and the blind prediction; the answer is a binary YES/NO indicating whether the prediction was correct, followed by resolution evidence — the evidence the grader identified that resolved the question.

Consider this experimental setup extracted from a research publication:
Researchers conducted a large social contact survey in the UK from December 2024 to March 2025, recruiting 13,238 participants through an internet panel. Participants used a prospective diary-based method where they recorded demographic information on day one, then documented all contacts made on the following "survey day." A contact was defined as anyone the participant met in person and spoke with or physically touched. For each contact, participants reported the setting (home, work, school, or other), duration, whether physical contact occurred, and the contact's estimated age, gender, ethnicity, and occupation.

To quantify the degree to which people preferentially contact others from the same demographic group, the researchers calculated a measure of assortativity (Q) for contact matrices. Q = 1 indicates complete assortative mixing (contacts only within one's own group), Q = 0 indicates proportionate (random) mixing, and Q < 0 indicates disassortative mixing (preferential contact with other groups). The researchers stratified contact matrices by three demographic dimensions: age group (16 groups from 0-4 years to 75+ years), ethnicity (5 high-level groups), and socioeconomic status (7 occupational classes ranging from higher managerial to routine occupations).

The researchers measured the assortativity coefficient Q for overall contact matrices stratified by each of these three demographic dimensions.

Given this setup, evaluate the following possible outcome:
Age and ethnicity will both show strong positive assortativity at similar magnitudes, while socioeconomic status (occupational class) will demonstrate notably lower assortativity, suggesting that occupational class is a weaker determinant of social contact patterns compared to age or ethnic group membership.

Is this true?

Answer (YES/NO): NO